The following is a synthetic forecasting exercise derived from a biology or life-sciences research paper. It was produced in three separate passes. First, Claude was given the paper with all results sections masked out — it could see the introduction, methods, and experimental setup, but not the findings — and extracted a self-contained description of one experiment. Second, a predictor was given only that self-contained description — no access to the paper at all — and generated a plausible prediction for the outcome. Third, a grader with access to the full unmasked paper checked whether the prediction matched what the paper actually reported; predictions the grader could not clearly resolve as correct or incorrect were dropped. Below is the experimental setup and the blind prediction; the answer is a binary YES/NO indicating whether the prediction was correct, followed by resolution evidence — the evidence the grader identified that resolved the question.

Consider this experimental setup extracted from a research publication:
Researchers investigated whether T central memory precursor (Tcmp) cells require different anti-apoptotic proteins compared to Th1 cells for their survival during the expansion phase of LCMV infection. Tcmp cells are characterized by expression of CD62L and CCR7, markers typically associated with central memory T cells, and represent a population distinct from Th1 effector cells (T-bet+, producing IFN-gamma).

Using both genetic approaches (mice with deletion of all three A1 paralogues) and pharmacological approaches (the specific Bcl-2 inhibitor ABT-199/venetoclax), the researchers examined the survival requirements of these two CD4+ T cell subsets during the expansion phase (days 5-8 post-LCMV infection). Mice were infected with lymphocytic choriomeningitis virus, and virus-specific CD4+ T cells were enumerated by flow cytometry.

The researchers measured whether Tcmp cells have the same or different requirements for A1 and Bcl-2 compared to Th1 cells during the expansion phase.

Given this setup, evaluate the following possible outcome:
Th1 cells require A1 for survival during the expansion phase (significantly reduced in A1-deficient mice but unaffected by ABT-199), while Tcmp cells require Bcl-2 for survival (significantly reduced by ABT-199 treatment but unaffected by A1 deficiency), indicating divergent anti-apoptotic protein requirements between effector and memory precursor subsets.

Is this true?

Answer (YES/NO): NO